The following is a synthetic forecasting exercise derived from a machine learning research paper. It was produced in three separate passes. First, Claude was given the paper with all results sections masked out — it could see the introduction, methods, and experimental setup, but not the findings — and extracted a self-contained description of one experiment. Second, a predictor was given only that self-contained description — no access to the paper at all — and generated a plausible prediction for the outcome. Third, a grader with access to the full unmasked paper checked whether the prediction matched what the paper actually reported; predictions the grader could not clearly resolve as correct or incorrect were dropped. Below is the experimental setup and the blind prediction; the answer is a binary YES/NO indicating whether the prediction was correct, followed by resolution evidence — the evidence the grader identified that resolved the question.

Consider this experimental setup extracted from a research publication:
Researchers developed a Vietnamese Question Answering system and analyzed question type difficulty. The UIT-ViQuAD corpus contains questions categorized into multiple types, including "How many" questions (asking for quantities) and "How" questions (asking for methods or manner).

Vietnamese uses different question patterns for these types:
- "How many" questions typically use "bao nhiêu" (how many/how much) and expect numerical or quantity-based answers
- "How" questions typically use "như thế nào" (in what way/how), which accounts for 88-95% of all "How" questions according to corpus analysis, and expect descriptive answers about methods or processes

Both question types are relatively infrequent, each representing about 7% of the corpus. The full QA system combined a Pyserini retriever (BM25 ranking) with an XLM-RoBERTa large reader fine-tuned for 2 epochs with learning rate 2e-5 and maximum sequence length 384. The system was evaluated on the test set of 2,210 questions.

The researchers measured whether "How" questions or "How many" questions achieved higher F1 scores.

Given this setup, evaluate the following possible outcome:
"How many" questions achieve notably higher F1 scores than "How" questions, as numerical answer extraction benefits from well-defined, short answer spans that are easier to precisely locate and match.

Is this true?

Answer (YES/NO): YES